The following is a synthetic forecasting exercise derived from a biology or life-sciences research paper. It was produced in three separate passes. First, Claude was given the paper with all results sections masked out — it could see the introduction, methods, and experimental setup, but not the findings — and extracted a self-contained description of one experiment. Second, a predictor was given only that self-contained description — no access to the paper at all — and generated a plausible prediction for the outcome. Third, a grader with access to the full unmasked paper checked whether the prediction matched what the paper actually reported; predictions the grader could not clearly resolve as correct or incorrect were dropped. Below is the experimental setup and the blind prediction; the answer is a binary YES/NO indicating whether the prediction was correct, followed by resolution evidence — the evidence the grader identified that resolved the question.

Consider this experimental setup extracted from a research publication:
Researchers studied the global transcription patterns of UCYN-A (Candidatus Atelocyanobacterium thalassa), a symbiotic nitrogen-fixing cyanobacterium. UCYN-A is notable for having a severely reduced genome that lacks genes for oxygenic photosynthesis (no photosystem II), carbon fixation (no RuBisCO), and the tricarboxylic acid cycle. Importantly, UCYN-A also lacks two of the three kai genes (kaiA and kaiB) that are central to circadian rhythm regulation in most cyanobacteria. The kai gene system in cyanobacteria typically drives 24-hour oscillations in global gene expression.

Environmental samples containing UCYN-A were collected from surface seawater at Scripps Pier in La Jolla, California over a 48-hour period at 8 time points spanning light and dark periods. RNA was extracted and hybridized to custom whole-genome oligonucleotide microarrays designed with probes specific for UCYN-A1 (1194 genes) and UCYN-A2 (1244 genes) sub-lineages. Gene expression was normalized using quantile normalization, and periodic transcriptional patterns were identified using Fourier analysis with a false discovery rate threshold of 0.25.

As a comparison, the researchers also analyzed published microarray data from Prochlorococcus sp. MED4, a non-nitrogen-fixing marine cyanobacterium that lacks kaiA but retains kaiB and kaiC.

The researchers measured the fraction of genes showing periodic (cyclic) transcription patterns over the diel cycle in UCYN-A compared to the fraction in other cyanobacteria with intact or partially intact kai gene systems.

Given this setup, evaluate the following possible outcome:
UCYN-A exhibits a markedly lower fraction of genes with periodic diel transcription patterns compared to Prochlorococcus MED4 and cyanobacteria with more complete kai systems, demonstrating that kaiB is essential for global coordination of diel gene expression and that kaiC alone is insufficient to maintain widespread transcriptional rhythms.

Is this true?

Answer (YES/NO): NO